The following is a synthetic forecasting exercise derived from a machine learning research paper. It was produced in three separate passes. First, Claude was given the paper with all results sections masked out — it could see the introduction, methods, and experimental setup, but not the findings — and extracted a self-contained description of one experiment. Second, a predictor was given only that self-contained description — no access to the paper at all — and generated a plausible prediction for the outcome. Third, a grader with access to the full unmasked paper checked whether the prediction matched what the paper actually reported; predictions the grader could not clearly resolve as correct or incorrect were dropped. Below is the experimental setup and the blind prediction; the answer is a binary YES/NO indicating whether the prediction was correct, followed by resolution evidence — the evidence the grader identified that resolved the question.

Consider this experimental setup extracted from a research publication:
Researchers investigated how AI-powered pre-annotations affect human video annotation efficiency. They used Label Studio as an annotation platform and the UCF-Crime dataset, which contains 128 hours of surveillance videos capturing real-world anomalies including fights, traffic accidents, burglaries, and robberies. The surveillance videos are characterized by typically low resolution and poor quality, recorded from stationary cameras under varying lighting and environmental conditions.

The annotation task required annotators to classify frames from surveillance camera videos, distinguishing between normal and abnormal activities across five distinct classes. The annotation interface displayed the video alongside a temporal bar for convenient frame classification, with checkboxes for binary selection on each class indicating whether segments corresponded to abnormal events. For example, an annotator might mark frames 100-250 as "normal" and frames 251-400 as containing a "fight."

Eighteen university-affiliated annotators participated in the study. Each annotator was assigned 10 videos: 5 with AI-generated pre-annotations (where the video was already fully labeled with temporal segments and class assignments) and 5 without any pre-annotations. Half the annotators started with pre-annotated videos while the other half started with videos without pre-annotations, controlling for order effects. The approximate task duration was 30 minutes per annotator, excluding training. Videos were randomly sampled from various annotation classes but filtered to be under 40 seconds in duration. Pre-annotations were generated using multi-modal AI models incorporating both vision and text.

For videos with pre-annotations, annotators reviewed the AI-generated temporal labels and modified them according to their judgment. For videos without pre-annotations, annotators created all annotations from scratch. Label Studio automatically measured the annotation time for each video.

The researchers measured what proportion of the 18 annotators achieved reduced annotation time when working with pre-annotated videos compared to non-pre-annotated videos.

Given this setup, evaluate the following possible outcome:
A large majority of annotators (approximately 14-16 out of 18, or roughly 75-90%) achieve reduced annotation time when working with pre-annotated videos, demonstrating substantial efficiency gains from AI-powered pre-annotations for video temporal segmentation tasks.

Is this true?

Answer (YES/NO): NO